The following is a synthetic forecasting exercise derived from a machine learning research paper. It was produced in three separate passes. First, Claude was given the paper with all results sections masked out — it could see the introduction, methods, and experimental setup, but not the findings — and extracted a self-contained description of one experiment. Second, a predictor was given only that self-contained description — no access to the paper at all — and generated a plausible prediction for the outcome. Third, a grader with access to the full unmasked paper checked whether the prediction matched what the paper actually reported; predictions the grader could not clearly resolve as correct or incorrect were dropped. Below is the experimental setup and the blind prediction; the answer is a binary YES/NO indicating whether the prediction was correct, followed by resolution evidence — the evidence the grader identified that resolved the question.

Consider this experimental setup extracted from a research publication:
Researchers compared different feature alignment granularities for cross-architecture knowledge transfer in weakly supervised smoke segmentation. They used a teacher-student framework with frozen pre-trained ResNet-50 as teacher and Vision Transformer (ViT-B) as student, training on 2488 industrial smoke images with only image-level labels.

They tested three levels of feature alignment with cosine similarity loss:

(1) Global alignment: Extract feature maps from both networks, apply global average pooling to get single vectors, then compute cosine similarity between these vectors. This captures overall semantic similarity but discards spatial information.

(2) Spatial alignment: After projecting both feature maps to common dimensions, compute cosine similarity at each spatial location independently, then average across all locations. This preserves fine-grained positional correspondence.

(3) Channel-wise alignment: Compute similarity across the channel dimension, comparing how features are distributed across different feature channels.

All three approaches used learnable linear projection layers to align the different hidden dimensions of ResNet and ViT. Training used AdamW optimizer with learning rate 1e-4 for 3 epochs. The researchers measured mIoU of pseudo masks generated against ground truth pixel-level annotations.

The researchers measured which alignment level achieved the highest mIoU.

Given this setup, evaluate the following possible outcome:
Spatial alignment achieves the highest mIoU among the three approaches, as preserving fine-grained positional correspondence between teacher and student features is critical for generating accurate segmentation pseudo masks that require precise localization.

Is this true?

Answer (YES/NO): NO